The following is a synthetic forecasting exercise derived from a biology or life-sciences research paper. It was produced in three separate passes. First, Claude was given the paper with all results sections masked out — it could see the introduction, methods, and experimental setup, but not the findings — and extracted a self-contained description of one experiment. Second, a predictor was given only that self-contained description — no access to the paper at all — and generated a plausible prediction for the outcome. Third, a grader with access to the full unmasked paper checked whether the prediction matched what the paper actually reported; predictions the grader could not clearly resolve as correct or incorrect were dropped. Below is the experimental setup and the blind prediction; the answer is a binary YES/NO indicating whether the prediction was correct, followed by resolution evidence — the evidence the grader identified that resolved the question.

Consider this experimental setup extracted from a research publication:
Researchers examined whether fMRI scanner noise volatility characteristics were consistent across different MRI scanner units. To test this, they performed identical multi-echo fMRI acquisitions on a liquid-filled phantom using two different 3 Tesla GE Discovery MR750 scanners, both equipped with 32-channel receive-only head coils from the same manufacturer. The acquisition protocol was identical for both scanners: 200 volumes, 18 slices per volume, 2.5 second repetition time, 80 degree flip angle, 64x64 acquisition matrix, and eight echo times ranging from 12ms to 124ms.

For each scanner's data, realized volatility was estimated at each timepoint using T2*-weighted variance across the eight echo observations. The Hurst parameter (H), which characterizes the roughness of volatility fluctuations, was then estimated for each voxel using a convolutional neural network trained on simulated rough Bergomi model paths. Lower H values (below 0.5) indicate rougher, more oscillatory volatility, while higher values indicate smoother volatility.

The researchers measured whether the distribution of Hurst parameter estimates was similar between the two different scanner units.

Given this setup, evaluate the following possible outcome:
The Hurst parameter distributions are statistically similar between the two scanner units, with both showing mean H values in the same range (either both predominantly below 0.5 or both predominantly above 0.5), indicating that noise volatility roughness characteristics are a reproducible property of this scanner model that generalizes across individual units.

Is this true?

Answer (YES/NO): YES